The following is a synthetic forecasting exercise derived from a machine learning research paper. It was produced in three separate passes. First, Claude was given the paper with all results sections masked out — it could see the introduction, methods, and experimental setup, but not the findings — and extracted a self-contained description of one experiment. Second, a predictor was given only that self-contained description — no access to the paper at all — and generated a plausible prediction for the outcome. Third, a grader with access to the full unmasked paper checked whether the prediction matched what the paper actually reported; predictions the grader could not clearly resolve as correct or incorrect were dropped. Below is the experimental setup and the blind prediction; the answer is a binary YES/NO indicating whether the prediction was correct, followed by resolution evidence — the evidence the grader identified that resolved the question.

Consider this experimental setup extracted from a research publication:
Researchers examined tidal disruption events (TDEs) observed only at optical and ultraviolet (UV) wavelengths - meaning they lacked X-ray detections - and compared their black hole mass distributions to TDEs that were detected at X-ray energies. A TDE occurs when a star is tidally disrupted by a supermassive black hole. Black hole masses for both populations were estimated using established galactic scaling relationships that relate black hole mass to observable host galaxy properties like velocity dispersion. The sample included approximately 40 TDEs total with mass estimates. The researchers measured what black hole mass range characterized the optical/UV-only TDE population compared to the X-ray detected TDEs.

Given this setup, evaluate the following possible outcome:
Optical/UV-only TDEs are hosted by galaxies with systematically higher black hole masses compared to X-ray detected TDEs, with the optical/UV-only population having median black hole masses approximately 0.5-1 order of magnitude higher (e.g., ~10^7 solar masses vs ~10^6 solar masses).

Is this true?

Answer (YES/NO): NO